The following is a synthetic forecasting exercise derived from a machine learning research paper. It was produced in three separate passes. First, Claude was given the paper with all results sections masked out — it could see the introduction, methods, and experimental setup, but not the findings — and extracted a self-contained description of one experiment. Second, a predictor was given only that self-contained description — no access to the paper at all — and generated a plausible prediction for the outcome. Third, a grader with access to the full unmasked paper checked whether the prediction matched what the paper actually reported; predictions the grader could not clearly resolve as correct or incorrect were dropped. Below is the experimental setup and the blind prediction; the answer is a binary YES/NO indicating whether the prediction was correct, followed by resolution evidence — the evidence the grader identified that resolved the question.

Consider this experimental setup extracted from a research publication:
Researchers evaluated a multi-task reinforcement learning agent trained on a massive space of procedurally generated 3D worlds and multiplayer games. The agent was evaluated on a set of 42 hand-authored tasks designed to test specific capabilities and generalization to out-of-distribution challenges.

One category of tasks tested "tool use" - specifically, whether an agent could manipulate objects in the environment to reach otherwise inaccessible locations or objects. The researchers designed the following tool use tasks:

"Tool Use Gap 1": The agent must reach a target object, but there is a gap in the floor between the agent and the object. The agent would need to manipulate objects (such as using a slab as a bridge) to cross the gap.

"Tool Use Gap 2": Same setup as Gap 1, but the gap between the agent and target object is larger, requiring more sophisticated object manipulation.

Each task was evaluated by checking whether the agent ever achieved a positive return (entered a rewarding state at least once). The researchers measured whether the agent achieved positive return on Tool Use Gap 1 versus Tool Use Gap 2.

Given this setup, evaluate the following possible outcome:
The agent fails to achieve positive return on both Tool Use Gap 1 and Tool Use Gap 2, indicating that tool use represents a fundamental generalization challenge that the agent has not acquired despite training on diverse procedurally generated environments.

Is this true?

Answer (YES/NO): NO